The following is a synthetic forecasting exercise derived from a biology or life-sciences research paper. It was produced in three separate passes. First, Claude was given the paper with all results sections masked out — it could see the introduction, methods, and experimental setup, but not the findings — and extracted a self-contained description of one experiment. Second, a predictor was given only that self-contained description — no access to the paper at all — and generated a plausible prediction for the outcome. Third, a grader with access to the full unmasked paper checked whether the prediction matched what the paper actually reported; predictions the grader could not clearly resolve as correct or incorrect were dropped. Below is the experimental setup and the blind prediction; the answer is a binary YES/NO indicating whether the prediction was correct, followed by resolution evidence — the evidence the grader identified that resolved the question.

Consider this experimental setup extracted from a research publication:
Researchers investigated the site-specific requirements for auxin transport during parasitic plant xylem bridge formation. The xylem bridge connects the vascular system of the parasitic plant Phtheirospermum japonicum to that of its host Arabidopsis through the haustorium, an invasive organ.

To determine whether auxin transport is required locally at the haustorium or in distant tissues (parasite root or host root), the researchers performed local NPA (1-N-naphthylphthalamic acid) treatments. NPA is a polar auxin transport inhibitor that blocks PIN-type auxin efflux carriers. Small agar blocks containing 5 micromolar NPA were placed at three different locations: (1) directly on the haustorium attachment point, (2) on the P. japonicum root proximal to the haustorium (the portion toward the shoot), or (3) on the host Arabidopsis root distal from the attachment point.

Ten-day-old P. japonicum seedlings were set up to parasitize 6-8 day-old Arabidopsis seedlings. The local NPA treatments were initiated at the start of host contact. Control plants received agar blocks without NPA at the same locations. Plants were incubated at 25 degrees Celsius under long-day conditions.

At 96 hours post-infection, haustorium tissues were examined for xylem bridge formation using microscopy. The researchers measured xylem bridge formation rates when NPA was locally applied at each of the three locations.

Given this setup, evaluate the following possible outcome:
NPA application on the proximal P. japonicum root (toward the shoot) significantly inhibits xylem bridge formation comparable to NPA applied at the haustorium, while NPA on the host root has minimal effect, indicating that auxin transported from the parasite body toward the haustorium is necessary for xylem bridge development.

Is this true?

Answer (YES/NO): NO